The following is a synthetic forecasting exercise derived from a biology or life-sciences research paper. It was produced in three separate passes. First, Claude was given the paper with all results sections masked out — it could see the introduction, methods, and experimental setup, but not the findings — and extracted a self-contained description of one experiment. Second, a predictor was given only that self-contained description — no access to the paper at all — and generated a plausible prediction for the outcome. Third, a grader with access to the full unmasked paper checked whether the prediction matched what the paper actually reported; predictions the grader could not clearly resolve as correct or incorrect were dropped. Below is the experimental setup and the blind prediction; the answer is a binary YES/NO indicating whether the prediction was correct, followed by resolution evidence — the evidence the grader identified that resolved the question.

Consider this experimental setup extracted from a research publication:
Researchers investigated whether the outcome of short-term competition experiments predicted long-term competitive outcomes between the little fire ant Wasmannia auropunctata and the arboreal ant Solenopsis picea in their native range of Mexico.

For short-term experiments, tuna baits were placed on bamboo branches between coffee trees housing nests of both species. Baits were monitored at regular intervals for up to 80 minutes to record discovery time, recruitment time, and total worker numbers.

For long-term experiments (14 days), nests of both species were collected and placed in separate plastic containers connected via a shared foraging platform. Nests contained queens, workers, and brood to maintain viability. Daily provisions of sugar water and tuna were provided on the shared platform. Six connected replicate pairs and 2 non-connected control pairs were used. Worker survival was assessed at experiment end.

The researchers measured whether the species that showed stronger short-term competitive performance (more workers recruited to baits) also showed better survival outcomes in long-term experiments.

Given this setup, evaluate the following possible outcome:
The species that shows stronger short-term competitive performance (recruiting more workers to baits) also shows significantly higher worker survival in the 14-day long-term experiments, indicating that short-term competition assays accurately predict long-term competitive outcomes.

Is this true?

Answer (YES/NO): YES